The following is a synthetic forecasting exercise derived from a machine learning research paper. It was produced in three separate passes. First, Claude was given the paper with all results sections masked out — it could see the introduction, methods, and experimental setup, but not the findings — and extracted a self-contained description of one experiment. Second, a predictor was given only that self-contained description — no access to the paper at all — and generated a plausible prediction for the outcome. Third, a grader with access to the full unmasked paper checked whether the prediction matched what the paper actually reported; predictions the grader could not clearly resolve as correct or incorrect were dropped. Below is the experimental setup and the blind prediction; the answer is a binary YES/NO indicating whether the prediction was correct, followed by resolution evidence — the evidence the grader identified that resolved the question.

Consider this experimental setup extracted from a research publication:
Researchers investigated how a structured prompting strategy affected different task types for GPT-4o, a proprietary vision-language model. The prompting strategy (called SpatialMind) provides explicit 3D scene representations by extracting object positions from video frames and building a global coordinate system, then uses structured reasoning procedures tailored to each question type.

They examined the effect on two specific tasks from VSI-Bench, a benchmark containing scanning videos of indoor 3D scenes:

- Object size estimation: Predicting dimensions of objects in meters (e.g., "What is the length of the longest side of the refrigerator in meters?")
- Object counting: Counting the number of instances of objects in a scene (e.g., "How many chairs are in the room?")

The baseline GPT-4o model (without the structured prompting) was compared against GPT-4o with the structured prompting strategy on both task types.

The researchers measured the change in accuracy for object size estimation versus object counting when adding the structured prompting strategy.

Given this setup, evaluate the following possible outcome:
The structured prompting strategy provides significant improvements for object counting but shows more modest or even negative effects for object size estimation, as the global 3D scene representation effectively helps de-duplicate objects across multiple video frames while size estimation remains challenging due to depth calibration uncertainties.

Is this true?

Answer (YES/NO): NO